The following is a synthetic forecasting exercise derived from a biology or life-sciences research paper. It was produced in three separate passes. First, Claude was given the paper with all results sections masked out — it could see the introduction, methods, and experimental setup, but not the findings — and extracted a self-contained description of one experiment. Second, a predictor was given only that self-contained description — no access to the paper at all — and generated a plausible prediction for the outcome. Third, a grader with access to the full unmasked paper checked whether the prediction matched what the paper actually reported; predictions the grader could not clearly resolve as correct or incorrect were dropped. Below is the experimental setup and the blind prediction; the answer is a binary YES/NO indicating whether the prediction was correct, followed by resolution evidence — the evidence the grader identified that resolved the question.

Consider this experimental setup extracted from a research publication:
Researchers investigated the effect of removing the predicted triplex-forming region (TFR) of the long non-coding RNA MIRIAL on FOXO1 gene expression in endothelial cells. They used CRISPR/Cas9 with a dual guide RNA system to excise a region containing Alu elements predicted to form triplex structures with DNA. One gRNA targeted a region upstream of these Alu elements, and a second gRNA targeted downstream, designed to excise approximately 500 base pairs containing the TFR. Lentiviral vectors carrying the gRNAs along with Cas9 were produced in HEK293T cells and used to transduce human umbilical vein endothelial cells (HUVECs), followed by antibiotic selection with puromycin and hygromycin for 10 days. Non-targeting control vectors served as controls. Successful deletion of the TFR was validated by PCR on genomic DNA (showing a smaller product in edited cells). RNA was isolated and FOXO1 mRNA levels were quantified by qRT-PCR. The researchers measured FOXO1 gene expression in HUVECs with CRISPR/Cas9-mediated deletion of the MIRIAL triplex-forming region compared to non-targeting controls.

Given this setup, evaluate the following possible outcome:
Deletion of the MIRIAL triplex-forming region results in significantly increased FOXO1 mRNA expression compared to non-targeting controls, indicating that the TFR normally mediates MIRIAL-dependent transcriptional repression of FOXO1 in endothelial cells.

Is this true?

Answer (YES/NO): NO